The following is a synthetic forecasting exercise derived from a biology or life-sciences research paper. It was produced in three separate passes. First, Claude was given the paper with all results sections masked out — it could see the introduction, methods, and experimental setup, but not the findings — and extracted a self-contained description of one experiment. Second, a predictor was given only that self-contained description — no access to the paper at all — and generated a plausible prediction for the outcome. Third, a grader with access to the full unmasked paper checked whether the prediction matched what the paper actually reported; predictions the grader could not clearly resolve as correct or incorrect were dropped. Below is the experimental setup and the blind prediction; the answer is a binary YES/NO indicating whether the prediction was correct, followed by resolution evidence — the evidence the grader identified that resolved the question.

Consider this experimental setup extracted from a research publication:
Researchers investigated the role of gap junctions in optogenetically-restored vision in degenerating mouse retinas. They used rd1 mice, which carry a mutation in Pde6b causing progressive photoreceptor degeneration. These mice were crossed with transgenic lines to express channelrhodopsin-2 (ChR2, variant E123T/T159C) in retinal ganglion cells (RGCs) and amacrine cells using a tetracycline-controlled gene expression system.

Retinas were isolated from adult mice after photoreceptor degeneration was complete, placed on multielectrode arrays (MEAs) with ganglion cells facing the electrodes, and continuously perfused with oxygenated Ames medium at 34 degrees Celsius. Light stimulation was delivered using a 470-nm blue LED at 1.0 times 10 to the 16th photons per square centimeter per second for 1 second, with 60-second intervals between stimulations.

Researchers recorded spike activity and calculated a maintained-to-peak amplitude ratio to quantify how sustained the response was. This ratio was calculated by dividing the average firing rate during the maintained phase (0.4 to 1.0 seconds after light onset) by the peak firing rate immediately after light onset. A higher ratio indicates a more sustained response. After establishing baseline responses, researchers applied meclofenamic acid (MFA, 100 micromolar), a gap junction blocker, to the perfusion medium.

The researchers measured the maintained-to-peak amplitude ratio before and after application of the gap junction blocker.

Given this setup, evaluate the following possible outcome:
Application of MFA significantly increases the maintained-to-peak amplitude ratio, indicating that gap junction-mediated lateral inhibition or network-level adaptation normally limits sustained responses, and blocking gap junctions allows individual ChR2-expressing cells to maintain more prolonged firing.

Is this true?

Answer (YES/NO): NO